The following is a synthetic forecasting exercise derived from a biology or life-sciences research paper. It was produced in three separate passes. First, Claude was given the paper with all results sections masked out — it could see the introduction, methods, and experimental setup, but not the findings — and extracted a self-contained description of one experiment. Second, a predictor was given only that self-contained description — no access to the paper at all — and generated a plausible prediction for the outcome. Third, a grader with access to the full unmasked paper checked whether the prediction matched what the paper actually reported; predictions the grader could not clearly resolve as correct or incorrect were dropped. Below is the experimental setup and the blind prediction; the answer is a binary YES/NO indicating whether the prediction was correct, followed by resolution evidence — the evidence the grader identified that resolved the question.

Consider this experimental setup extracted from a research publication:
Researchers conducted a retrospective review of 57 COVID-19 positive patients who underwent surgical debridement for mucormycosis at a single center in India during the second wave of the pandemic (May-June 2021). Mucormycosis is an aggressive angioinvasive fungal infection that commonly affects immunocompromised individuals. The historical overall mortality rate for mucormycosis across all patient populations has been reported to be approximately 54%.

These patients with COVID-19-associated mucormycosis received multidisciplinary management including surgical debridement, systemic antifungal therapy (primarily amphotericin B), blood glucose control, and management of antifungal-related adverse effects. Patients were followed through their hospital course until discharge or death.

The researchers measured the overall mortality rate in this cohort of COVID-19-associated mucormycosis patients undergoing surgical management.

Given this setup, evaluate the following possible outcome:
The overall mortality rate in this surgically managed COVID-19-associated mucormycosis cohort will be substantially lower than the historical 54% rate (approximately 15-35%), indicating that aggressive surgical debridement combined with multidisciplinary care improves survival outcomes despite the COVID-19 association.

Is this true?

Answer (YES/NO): NO